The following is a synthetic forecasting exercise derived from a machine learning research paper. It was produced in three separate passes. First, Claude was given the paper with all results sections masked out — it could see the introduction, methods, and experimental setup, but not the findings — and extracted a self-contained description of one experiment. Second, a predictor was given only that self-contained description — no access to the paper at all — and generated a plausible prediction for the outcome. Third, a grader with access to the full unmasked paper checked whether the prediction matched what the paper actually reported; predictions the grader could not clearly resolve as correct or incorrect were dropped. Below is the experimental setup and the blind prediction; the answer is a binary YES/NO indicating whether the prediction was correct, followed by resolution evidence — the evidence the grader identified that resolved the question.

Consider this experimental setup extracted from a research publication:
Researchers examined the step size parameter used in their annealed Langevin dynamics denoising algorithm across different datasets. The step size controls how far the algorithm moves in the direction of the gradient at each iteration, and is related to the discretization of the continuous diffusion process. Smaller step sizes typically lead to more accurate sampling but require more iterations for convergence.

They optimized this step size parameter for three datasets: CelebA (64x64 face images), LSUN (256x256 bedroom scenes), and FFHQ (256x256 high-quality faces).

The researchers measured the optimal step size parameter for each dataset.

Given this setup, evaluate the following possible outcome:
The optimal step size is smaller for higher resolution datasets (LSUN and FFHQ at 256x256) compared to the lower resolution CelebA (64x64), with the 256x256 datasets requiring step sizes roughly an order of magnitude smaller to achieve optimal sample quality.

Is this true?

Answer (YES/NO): NO